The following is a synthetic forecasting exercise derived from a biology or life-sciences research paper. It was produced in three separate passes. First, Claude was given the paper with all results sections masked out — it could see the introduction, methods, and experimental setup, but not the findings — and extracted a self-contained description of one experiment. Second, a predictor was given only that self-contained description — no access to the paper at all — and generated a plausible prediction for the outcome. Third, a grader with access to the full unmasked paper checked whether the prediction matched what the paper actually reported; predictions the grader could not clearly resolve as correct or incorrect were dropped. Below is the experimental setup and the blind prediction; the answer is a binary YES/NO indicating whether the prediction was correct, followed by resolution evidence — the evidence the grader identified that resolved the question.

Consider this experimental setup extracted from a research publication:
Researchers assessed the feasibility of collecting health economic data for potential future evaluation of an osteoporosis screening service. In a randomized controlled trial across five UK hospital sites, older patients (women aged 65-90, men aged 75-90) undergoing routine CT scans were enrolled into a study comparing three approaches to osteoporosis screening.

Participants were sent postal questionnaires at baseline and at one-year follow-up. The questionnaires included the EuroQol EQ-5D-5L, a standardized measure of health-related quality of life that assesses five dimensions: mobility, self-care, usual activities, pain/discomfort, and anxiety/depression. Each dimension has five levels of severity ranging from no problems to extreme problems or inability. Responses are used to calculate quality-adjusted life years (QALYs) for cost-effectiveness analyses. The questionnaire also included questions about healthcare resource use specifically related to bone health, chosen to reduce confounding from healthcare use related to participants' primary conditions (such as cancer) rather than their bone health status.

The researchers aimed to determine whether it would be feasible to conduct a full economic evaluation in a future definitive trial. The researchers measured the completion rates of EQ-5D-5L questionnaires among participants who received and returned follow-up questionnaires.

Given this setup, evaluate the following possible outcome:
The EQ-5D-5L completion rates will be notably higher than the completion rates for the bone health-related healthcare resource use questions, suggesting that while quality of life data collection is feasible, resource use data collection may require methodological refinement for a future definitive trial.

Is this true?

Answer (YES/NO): NO